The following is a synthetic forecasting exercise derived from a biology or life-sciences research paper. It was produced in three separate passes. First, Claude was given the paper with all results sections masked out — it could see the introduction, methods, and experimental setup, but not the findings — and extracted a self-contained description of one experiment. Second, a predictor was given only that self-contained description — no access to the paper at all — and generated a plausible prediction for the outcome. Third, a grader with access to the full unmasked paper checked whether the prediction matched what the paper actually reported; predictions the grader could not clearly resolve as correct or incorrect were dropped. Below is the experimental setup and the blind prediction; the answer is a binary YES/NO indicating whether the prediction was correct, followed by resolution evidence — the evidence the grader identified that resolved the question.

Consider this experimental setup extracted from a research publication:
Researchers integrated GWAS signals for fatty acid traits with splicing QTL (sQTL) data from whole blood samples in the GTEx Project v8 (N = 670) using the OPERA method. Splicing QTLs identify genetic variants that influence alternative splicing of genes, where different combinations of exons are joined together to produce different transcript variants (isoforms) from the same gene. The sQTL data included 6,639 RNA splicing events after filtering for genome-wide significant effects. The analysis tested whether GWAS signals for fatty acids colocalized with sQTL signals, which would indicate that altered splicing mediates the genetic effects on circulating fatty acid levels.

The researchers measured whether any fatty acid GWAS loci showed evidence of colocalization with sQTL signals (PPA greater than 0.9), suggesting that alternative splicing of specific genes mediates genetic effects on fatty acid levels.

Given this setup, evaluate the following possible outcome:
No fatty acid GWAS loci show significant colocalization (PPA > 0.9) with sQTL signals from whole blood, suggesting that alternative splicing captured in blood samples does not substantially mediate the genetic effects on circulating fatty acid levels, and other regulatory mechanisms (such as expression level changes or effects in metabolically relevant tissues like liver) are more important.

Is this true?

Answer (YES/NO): NO